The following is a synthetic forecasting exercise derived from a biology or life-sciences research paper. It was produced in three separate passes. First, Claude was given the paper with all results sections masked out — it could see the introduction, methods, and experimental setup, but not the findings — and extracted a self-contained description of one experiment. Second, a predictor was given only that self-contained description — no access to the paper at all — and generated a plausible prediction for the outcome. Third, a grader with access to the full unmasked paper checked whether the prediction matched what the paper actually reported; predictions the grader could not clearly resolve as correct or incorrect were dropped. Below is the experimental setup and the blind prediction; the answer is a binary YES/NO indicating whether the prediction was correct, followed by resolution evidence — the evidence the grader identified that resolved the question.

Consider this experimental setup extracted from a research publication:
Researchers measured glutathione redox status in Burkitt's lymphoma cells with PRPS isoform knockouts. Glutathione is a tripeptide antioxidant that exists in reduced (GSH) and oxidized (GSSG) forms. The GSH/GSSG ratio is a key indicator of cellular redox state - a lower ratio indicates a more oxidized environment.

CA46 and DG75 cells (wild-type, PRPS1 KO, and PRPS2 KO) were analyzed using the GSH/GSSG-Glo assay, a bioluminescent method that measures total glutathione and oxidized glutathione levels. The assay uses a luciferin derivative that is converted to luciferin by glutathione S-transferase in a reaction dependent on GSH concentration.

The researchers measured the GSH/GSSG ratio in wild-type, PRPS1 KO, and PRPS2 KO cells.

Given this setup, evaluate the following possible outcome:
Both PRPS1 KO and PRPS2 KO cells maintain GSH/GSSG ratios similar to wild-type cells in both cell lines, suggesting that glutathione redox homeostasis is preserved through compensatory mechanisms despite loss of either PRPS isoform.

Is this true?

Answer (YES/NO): NO